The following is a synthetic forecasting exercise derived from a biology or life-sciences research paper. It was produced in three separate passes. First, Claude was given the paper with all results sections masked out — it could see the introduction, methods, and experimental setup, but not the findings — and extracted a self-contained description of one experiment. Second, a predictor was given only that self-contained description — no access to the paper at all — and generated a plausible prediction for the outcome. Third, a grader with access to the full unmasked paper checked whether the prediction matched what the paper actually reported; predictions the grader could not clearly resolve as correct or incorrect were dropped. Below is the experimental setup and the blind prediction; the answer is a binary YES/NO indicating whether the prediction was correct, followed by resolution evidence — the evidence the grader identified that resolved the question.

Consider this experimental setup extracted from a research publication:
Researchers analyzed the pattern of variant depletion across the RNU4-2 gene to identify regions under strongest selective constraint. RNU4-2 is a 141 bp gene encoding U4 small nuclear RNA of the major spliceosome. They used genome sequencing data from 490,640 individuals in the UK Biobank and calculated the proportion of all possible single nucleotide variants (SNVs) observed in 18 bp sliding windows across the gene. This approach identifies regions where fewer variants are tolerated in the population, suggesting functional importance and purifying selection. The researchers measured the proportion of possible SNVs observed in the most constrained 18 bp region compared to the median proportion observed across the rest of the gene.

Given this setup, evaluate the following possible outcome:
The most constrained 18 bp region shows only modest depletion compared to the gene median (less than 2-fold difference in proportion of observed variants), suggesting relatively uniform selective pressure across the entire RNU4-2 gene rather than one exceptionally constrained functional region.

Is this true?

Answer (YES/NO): NO